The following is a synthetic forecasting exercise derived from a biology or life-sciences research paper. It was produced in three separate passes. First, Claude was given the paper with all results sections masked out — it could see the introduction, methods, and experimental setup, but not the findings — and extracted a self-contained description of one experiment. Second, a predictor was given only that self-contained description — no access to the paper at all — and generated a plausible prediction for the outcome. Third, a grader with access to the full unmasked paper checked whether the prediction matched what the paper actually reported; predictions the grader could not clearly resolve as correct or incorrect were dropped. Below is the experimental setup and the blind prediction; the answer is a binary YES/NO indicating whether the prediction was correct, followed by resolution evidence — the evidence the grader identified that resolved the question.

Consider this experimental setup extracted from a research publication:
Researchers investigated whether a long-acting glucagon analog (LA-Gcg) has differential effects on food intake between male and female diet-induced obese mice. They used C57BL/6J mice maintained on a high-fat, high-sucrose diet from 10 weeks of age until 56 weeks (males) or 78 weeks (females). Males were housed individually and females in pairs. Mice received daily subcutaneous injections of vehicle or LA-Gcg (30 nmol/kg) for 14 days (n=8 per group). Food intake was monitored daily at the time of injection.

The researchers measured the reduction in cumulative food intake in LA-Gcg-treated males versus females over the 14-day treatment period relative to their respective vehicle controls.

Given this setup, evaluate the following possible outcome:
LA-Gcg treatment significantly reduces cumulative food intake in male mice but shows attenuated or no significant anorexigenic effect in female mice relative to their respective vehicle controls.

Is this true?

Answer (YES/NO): YES